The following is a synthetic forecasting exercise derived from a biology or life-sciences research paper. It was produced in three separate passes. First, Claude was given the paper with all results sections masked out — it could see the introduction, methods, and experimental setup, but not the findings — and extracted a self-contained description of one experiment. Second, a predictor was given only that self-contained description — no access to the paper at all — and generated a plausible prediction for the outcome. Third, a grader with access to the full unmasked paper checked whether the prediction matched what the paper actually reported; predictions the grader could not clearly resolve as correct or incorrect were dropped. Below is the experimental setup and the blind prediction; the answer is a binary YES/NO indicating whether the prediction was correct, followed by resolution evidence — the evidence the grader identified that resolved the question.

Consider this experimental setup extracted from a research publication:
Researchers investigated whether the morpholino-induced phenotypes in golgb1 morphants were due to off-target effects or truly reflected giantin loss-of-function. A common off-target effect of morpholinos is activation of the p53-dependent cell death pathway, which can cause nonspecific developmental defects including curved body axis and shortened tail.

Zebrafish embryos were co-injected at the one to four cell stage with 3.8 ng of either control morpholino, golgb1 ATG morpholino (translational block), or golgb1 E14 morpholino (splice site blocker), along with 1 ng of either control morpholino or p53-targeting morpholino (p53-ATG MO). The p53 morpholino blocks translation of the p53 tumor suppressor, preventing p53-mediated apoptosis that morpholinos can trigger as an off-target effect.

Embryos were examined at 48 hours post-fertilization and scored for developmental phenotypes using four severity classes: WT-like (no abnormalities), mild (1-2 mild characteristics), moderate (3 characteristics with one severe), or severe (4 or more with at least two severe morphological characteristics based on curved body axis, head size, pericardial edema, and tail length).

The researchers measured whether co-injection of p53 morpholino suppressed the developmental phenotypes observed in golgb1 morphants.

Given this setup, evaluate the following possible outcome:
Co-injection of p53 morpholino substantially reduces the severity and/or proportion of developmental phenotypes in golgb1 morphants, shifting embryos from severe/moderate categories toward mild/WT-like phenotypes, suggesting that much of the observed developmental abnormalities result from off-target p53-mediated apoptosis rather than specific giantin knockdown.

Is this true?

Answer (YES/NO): NO